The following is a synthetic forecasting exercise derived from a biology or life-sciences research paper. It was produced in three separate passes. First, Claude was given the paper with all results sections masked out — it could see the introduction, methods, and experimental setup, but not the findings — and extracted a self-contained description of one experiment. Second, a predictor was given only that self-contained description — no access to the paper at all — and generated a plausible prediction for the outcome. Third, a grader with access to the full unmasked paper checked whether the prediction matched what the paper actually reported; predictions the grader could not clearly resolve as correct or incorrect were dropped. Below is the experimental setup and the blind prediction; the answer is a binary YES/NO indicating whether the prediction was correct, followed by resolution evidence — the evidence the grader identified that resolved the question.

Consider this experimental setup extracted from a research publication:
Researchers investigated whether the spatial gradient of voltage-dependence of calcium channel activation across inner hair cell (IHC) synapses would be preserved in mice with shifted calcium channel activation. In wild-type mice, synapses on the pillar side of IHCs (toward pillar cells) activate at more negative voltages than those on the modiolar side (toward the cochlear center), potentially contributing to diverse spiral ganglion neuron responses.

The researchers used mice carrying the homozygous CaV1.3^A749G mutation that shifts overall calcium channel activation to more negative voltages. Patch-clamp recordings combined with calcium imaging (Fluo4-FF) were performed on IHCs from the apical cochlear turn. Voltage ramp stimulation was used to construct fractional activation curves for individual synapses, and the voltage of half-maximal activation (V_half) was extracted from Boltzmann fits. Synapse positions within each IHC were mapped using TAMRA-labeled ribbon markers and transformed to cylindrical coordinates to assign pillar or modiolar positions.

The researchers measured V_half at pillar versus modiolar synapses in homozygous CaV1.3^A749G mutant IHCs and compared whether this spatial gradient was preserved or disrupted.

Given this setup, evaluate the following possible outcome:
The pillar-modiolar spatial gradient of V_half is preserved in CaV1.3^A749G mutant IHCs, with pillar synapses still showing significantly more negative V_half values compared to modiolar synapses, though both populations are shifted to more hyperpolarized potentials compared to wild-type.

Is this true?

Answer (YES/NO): YES